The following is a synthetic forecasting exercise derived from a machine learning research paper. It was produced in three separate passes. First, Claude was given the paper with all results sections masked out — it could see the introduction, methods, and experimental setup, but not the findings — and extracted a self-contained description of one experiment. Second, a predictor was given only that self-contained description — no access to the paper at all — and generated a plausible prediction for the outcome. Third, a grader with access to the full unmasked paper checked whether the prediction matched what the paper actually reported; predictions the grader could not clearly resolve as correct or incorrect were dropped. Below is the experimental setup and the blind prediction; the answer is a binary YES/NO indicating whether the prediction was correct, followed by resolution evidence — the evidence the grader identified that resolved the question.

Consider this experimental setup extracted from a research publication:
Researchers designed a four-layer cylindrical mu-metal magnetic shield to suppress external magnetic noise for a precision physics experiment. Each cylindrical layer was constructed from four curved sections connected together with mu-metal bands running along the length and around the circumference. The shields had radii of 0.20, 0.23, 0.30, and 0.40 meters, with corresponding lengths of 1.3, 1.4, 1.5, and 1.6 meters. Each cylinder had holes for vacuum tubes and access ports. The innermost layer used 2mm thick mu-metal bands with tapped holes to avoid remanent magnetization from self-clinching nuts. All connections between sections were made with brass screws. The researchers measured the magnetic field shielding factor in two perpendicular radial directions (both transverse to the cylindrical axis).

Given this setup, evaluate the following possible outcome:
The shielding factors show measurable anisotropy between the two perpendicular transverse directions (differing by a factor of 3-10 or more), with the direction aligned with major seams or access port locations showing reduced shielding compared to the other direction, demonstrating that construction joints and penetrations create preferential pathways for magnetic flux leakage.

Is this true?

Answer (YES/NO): NO